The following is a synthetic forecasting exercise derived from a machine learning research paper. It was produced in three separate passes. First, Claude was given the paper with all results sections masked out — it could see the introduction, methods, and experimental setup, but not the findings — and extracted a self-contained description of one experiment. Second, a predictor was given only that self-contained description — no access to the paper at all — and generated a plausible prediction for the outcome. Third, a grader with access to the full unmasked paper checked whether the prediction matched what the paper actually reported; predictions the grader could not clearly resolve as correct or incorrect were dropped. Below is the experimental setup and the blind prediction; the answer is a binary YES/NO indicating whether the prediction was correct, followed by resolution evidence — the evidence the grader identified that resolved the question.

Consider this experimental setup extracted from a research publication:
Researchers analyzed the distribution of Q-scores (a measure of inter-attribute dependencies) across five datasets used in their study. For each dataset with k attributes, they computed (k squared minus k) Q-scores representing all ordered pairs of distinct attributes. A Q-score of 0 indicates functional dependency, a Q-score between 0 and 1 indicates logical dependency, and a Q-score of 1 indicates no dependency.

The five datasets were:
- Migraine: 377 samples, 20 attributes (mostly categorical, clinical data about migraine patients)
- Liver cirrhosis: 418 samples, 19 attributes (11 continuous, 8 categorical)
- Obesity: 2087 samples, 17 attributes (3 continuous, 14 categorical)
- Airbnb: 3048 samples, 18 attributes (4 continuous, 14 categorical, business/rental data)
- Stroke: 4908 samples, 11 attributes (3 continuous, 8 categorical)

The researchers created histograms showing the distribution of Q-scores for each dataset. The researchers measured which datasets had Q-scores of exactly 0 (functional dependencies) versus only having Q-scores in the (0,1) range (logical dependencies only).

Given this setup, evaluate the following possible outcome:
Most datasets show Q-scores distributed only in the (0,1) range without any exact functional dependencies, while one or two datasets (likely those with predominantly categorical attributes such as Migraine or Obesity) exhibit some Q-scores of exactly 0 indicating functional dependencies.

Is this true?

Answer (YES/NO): NO